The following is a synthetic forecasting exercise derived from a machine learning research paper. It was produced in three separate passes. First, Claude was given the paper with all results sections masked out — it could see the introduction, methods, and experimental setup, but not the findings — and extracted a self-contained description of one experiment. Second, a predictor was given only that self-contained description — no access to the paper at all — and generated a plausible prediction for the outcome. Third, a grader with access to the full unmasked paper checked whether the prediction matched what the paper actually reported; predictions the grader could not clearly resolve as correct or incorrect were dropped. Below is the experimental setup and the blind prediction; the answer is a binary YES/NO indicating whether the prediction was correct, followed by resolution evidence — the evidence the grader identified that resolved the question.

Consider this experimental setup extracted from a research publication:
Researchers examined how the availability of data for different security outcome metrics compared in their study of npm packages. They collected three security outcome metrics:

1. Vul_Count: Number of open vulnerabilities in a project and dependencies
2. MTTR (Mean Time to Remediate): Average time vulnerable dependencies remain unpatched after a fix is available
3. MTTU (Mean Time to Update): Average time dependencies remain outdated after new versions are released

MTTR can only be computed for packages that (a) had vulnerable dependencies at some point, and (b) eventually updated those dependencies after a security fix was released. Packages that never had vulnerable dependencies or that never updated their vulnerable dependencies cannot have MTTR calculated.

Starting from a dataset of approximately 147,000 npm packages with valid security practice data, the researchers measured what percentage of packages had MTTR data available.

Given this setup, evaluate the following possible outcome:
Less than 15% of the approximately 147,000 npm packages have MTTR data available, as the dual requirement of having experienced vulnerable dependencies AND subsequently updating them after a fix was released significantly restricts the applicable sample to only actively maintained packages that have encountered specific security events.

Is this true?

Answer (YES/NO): NO